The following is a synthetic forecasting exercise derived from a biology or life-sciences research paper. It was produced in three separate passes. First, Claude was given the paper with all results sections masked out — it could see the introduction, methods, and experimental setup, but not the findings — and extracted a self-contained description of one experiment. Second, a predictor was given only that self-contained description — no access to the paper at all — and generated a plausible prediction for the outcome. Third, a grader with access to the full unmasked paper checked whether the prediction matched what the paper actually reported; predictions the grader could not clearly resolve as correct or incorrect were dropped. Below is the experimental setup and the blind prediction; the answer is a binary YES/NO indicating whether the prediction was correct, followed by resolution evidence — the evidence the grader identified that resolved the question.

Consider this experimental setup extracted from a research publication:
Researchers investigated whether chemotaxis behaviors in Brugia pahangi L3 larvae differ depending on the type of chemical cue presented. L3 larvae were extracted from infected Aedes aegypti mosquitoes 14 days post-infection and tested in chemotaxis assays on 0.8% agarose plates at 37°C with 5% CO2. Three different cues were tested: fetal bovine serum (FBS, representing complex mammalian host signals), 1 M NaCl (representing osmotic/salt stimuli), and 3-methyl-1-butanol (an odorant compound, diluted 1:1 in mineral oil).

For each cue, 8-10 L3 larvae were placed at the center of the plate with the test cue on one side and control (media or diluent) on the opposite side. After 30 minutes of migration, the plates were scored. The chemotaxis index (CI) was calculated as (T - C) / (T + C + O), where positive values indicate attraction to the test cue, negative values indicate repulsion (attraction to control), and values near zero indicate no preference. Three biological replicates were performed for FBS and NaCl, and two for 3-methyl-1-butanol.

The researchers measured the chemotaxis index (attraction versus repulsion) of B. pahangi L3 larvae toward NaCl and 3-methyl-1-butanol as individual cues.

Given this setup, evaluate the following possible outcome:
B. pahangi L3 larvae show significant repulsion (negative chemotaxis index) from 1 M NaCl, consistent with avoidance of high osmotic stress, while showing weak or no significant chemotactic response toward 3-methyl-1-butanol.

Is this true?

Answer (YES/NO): NO